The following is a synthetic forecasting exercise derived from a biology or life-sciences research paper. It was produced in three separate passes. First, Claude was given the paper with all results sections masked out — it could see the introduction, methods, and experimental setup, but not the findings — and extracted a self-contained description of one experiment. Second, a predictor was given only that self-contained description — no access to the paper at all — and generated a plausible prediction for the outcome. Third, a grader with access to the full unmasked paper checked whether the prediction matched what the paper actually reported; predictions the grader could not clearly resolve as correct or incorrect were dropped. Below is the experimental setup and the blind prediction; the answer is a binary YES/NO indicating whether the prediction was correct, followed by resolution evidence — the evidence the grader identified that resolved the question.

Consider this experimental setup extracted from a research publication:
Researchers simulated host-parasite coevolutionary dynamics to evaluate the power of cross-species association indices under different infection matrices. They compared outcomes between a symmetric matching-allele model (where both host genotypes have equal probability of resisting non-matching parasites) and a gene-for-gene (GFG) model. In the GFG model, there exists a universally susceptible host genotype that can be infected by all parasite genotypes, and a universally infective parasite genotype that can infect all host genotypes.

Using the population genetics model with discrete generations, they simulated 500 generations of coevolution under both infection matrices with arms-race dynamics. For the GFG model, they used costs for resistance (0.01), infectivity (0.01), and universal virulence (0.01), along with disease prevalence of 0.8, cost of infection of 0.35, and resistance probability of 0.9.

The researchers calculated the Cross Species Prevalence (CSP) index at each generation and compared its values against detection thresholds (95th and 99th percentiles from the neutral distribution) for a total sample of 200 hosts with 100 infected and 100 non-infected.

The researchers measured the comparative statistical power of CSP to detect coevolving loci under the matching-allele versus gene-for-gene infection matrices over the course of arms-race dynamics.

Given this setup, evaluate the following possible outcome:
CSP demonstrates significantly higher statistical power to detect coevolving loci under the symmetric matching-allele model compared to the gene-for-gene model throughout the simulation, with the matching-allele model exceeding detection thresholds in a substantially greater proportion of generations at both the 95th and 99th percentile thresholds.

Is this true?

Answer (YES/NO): YES